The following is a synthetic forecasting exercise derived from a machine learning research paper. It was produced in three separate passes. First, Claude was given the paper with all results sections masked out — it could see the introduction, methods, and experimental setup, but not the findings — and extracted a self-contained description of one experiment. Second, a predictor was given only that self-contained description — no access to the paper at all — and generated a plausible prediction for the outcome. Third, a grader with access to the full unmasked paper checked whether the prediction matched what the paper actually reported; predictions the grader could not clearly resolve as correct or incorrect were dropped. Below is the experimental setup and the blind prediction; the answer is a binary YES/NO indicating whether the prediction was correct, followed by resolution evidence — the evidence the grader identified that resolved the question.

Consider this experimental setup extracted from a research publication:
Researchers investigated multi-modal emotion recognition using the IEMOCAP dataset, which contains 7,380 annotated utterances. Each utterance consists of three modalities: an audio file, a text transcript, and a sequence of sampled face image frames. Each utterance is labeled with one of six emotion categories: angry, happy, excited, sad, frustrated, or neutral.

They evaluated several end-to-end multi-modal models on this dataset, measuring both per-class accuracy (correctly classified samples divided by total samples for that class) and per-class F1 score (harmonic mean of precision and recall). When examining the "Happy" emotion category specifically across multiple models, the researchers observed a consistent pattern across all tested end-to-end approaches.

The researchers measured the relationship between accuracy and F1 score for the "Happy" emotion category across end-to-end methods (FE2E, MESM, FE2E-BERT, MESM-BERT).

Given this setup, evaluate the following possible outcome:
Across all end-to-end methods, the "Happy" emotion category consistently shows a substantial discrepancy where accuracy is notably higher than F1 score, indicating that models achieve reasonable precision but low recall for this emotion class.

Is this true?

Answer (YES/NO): YES